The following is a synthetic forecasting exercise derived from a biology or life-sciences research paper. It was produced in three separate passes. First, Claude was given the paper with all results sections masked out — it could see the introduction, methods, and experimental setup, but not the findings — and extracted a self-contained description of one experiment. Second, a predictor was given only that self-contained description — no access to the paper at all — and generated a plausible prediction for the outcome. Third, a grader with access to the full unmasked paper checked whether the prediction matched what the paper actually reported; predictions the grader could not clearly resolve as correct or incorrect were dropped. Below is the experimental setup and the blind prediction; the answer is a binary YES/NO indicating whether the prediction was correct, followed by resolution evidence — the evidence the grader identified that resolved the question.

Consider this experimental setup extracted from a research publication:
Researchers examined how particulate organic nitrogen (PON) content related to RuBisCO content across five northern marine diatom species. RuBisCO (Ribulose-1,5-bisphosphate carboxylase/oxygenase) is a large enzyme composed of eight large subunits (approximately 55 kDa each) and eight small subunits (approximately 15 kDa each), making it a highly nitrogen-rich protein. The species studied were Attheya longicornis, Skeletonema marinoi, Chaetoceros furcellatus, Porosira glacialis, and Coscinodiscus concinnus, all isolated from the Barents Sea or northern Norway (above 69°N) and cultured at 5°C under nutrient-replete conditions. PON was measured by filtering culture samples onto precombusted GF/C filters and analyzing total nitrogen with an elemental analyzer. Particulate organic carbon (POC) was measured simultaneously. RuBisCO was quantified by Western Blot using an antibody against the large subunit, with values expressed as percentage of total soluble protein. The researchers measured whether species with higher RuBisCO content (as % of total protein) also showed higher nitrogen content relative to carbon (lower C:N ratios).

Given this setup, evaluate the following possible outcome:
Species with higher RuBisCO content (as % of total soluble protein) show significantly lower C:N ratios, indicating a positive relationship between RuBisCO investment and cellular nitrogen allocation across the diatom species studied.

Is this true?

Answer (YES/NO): NO